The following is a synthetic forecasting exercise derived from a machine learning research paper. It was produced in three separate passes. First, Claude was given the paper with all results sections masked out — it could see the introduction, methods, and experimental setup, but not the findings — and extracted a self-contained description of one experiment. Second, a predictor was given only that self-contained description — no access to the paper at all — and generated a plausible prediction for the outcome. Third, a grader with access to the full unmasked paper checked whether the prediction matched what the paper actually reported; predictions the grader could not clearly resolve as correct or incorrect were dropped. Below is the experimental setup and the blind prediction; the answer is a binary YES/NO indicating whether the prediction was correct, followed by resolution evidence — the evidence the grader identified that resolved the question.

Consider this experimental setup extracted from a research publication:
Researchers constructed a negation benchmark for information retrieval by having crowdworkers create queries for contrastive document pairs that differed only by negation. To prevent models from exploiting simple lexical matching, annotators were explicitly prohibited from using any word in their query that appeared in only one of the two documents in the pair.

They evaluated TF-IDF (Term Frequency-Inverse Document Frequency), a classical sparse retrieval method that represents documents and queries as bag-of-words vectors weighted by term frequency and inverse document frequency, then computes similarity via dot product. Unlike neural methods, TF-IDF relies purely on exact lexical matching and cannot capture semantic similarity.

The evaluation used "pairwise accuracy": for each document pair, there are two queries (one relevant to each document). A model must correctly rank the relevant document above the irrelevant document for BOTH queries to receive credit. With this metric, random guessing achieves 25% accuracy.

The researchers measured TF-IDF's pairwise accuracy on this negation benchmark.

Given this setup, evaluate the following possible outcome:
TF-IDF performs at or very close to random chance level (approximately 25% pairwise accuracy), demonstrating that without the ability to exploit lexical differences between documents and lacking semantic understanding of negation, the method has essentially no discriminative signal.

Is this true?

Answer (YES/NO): NO